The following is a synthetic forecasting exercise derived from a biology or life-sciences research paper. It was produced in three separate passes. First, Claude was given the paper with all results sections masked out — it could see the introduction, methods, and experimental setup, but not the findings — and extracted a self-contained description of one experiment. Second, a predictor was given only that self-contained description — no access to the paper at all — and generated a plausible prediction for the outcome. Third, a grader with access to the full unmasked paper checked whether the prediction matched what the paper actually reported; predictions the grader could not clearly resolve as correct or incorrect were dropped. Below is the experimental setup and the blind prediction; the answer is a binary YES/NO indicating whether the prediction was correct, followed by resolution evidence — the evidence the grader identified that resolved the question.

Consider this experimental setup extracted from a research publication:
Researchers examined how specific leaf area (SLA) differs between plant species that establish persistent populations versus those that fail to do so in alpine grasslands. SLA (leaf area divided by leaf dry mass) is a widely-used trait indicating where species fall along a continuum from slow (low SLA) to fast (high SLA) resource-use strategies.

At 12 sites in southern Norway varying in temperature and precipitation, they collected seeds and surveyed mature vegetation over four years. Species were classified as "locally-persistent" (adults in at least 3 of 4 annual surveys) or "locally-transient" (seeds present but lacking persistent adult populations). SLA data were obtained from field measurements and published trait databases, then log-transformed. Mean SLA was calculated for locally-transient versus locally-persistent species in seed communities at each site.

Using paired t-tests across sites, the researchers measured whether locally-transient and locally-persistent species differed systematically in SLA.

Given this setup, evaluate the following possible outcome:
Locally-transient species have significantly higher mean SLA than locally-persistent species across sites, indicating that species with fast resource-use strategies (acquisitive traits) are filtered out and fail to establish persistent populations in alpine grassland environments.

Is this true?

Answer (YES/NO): NO